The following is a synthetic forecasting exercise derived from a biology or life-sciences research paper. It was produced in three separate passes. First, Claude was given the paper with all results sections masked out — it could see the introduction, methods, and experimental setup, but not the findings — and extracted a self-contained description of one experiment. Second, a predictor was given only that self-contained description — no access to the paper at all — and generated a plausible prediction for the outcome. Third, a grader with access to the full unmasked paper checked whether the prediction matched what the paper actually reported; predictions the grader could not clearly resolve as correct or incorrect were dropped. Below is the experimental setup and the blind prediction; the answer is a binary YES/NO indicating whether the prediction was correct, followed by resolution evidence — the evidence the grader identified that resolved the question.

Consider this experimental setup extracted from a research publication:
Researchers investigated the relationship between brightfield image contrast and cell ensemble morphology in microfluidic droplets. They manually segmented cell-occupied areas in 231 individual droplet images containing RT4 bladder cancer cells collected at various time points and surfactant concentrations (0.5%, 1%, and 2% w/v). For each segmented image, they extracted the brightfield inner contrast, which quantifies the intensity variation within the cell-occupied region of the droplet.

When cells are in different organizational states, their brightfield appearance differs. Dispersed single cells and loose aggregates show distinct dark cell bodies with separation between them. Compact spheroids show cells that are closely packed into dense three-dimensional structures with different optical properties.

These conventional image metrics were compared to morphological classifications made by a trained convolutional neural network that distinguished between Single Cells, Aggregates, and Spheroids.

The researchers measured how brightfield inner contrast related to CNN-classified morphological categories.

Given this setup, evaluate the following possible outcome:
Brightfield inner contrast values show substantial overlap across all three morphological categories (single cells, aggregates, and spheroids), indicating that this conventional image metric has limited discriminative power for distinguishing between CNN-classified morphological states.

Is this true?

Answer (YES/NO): NO